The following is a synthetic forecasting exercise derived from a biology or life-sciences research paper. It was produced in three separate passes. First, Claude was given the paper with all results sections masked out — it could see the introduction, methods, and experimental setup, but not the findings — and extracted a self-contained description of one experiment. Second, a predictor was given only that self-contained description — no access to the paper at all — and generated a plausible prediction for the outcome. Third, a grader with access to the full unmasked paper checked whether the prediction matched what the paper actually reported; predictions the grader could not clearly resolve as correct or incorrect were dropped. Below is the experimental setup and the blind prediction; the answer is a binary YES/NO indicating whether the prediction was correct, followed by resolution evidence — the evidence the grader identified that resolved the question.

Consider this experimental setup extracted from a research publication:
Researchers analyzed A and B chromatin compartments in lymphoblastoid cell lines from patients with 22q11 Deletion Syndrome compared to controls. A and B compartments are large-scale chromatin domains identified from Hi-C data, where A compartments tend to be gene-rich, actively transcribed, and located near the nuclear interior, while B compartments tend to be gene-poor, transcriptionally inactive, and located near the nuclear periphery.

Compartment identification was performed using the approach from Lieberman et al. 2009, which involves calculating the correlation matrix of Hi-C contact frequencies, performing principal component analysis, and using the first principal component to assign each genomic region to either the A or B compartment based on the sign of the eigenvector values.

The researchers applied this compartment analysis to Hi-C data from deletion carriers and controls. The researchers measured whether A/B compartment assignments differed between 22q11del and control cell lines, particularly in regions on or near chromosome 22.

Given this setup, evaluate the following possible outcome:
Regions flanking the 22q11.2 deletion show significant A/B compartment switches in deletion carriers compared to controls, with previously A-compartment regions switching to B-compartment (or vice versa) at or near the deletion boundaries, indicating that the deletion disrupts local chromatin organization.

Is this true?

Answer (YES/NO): NO